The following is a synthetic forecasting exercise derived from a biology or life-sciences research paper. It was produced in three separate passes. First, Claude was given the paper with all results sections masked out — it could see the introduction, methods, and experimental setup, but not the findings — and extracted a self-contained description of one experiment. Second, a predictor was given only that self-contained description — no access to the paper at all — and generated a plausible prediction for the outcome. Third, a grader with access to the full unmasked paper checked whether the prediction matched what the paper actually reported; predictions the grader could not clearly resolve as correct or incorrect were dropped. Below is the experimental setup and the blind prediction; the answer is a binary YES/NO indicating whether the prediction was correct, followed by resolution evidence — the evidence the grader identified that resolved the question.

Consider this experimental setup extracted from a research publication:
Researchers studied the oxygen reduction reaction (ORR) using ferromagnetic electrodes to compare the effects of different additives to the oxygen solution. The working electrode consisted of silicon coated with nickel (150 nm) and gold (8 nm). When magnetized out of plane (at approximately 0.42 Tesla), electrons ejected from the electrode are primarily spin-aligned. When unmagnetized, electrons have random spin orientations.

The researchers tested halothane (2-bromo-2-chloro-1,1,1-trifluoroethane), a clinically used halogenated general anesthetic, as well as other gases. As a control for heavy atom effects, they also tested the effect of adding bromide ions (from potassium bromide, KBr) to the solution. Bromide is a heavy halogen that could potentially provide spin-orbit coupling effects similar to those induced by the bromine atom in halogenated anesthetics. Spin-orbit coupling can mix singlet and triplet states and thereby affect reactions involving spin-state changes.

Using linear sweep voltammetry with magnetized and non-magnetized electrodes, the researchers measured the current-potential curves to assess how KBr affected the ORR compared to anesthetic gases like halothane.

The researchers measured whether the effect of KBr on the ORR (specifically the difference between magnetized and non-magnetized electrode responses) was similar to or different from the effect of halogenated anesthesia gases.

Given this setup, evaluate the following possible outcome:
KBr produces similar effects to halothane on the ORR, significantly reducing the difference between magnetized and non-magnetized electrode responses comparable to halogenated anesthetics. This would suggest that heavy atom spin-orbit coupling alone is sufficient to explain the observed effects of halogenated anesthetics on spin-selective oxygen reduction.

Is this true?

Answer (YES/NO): NO